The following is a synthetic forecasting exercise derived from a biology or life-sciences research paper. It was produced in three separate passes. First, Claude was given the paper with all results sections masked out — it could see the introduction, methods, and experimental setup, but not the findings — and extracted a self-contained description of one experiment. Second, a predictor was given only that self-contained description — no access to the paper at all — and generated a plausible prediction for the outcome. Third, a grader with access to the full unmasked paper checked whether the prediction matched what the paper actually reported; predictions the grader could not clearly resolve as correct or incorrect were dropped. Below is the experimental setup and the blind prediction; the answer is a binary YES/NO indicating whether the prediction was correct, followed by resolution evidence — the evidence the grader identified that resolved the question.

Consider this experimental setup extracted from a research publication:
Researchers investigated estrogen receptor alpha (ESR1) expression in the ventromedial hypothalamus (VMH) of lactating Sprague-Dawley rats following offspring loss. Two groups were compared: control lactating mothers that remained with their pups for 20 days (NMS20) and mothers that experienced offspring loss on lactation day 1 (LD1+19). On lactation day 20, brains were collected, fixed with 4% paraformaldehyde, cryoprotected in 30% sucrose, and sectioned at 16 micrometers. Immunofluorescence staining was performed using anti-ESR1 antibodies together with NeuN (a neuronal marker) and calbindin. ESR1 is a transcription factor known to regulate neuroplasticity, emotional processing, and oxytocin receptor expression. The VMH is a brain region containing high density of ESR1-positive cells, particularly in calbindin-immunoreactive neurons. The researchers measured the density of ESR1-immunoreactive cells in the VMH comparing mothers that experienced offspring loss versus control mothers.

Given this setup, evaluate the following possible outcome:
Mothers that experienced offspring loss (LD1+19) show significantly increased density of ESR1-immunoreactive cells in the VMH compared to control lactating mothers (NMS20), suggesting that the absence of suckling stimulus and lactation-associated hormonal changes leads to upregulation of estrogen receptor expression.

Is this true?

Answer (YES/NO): NO